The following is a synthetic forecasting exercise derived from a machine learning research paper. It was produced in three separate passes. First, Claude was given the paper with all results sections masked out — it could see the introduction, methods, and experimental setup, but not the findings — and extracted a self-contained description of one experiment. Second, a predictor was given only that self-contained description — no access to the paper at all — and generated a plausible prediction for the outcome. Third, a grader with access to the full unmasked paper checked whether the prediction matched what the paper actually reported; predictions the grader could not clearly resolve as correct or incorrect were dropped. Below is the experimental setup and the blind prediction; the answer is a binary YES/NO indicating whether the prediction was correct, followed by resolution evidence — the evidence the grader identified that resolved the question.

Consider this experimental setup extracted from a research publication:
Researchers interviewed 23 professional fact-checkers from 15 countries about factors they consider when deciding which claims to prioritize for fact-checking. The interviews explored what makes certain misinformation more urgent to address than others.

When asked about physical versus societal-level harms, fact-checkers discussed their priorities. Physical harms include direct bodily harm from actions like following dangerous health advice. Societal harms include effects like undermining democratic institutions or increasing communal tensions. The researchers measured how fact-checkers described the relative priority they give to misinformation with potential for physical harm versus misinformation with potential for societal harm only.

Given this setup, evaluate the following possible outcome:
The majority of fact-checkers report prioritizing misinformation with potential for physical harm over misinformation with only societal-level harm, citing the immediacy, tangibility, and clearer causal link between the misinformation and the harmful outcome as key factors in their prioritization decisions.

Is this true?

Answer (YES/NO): YES